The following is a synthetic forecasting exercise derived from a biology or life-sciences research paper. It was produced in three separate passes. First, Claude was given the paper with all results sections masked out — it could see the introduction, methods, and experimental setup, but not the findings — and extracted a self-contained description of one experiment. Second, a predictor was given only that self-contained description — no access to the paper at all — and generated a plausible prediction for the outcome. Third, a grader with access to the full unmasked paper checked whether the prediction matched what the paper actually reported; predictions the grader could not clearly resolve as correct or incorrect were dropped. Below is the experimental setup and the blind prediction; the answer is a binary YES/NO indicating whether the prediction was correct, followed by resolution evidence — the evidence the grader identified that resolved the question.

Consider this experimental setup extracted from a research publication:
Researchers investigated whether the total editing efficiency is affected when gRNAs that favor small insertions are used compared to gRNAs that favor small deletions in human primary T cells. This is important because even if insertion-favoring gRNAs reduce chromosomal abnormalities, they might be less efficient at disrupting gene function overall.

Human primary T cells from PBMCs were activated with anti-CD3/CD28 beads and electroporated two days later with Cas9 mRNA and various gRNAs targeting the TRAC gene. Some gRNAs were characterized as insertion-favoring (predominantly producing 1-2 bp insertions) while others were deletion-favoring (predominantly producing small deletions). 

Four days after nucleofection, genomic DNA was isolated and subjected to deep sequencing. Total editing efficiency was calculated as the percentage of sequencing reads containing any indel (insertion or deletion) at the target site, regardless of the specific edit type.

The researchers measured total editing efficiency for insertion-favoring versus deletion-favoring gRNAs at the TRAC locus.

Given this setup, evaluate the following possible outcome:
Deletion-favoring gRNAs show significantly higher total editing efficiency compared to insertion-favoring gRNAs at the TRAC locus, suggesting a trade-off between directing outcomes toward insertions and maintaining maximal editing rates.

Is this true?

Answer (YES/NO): NO